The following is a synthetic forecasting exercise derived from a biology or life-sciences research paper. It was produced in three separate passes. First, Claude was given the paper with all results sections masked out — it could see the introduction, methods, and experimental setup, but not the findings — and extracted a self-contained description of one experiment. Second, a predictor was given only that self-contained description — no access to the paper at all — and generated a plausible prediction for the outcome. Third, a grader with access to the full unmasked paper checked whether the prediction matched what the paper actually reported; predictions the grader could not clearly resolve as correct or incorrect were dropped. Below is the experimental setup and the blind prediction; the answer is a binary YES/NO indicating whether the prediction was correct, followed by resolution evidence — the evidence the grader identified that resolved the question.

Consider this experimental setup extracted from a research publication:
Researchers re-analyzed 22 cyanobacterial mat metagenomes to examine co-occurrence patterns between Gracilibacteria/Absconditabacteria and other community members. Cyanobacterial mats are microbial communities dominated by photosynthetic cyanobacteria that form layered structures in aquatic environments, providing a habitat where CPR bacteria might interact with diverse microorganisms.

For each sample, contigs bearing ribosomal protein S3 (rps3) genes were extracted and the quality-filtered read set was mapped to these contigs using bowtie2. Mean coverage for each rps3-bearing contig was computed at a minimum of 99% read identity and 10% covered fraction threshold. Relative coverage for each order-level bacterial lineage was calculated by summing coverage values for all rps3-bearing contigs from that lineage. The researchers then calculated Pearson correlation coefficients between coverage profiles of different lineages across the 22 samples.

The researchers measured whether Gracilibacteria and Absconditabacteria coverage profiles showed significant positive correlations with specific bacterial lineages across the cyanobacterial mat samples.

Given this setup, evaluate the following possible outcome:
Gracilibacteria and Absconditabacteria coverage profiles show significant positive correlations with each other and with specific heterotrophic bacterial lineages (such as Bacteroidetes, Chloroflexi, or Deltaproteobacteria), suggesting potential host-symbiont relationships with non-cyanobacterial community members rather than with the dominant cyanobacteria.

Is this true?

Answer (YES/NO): NO